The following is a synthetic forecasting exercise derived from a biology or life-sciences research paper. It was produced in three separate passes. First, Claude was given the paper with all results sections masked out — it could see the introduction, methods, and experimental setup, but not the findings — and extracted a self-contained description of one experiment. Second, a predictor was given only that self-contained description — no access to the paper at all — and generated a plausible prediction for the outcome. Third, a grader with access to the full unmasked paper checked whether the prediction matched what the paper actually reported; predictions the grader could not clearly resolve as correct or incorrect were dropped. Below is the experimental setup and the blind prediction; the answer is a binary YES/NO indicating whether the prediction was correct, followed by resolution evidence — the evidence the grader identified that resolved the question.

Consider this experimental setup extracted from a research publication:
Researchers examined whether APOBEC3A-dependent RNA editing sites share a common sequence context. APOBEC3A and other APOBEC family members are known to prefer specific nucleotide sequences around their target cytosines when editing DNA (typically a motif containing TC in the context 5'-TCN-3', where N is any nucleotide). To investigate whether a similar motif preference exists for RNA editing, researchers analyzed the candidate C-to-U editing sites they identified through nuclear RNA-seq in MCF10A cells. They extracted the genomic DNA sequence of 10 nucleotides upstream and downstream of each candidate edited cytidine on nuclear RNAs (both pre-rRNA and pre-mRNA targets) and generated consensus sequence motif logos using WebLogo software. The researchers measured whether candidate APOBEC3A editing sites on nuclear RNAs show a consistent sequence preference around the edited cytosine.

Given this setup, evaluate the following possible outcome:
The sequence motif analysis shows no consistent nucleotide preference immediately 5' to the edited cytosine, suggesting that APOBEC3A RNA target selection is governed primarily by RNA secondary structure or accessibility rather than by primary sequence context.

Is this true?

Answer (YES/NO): NO